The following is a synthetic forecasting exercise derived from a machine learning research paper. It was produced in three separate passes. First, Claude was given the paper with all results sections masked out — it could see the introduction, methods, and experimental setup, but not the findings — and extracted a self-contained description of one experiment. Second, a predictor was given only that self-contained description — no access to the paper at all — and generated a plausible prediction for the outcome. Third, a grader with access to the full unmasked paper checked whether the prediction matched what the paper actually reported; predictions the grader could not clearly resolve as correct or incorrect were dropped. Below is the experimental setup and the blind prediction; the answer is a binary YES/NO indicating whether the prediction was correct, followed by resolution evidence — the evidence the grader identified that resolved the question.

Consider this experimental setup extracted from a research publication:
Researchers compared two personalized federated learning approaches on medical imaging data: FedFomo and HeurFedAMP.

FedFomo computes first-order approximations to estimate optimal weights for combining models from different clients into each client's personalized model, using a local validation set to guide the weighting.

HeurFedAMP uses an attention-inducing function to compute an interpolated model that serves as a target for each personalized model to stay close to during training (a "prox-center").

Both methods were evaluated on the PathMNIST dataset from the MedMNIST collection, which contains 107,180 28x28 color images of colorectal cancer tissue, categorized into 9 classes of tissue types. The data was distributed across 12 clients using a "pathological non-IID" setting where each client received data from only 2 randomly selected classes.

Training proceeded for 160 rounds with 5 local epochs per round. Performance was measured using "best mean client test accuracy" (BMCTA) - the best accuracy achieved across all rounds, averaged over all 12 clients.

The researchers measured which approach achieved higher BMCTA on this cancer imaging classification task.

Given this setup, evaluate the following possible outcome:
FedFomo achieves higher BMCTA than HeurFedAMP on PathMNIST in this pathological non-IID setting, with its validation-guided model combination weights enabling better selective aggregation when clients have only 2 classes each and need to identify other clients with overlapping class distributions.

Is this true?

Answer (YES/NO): YES